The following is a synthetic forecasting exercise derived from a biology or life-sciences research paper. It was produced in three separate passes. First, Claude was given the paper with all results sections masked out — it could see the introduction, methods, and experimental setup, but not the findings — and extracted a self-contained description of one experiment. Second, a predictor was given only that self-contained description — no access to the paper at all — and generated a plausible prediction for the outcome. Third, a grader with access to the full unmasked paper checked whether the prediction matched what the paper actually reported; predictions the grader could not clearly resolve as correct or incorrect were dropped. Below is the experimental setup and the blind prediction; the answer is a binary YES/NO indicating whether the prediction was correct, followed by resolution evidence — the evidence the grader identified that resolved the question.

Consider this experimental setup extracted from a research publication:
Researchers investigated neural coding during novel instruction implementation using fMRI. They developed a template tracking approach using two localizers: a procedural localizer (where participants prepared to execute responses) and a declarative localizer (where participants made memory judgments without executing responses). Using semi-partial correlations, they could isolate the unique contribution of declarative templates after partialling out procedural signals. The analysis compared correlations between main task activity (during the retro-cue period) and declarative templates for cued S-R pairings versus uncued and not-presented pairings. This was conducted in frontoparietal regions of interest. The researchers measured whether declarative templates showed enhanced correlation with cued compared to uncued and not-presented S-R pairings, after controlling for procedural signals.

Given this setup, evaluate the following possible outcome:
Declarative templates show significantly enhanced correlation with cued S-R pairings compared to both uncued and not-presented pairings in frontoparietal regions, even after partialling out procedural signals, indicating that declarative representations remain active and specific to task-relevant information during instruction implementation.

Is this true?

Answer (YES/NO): NO